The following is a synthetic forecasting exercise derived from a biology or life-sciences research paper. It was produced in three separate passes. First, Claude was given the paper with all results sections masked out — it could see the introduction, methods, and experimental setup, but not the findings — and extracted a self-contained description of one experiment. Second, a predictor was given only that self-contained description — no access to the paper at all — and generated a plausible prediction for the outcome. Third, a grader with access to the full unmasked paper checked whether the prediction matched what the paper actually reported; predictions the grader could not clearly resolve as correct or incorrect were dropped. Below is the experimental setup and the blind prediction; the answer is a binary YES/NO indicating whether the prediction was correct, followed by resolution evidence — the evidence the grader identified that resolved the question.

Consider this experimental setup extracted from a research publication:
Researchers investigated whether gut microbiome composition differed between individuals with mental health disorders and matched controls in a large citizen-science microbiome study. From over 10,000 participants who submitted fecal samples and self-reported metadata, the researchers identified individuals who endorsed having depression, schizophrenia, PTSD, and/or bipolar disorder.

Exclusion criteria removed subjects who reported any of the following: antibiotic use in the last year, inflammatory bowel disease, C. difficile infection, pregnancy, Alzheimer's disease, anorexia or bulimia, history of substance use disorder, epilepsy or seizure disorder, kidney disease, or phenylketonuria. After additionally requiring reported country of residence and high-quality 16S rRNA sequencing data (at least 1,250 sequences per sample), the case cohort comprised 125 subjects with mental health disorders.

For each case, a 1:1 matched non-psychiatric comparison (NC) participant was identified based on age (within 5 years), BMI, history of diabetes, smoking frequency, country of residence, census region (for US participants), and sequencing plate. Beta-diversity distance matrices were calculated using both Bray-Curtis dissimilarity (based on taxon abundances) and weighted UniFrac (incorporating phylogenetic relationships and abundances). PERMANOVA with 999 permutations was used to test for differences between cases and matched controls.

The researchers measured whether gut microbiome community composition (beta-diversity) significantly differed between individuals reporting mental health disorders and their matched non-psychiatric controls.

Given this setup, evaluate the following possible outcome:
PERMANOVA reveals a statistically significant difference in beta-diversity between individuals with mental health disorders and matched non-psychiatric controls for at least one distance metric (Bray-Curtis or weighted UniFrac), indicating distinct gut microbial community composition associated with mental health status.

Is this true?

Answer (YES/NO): YES